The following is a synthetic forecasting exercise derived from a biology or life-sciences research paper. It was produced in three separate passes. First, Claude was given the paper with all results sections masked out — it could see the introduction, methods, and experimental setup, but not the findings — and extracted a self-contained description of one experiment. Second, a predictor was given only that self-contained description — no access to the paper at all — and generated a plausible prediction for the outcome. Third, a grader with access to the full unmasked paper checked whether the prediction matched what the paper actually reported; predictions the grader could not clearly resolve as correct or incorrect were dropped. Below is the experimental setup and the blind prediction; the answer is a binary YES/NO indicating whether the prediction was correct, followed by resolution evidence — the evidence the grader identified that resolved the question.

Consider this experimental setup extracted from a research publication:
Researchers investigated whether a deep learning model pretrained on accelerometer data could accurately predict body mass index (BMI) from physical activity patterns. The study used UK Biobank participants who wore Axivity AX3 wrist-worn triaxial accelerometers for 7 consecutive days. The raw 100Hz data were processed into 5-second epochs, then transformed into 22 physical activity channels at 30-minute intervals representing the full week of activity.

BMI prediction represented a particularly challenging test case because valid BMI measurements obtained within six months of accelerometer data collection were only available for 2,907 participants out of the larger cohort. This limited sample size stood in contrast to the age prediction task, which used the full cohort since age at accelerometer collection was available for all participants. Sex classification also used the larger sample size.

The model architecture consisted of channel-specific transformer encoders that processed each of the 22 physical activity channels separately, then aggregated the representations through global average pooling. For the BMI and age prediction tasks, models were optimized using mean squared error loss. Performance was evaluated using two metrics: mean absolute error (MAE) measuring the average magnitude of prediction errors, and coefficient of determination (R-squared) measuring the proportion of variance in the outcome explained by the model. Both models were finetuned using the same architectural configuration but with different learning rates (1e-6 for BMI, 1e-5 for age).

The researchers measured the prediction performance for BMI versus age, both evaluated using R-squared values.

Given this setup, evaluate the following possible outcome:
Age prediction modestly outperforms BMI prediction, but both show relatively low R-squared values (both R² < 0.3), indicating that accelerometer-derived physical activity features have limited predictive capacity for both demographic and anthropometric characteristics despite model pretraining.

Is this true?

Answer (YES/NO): NO